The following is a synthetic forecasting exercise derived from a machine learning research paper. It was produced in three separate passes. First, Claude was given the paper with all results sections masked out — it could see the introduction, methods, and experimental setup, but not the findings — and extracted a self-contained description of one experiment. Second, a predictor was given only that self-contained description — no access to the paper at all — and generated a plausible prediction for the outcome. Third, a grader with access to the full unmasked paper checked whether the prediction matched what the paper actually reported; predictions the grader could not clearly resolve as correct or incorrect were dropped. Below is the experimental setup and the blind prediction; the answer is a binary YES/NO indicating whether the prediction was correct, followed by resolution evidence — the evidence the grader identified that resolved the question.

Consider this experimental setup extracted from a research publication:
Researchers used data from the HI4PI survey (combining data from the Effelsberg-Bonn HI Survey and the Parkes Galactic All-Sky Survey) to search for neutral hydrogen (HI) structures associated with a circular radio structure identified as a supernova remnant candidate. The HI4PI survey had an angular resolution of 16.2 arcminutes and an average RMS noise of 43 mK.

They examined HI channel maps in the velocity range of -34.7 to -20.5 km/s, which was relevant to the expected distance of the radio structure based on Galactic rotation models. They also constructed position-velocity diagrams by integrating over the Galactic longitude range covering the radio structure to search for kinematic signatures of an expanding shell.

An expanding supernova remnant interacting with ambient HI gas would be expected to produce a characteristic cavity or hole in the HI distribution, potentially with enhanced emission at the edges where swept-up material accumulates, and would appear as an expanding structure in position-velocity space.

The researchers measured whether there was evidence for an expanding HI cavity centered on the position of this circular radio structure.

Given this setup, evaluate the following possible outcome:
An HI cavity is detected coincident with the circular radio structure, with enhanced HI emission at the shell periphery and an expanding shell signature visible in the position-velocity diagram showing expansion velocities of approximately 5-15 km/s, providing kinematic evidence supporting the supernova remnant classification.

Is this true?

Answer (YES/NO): NO